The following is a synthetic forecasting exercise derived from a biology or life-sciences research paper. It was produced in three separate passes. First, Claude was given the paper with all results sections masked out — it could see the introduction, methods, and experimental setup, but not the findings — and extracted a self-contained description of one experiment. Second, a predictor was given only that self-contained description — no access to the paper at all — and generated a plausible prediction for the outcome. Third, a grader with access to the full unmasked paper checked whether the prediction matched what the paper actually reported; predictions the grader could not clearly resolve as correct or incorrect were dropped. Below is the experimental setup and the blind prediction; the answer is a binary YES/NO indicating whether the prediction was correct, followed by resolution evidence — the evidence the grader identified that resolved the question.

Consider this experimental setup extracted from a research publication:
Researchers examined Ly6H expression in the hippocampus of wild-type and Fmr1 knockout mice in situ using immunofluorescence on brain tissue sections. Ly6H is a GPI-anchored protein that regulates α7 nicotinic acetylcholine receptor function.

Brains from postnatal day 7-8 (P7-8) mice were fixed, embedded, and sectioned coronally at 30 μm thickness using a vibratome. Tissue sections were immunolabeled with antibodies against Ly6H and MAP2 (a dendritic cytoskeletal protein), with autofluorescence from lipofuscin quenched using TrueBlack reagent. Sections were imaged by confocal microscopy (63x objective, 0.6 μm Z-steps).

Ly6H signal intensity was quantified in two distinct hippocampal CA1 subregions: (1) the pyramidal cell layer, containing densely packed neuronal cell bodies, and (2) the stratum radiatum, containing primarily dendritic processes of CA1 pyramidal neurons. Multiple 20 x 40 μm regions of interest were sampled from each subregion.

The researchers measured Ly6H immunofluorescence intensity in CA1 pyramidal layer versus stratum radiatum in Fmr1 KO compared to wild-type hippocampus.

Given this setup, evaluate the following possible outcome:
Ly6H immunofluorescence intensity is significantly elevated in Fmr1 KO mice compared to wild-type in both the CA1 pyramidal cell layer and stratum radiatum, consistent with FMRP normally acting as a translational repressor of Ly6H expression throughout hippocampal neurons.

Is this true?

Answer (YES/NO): NO